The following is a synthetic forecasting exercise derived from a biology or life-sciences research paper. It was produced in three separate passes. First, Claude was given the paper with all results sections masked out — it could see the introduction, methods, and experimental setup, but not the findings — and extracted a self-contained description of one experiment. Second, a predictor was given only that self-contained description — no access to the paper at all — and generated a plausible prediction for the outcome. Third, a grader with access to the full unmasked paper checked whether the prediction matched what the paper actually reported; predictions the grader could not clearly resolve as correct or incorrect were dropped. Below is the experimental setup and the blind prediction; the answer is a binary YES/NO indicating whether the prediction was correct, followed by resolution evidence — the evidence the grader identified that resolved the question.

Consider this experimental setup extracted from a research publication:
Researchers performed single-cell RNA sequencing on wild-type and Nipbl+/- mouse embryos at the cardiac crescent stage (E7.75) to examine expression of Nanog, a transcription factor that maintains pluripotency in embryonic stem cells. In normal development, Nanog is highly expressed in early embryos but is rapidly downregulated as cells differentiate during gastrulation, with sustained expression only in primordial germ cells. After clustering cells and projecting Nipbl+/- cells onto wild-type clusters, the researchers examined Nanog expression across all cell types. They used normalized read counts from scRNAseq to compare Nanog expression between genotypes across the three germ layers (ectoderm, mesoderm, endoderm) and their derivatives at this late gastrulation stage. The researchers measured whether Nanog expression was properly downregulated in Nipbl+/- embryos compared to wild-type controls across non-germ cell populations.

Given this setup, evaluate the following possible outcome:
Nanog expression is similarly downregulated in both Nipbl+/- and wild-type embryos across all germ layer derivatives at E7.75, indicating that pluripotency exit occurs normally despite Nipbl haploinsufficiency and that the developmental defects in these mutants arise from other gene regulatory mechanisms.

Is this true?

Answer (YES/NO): NO